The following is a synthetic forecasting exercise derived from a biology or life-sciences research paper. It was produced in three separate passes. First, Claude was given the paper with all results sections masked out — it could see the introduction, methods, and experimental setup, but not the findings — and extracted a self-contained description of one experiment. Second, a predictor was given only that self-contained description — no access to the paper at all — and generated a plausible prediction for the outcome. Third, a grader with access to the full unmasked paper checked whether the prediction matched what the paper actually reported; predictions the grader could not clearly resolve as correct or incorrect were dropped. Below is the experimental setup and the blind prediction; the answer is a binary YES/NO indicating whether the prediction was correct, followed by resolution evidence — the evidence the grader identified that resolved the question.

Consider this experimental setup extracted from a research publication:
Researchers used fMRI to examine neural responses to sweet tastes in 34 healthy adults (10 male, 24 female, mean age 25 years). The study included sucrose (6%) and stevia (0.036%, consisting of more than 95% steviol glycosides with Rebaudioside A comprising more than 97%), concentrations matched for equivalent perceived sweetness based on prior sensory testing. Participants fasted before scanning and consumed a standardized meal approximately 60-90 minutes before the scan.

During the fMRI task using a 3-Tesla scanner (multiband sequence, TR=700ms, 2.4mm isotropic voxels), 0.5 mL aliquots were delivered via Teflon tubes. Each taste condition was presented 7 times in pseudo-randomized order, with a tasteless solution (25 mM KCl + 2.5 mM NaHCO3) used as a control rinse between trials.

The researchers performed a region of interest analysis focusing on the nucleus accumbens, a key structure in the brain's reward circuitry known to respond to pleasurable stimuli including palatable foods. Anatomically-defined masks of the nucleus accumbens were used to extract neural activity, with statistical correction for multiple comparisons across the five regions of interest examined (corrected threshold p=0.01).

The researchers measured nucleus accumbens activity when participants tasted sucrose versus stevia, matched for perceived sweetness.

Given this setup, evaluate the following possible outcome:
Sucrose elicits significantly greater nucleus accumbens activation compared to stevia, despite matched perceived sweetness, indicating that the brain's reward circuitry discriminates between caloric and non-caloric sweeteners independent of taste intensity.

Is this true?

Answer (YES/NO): NO